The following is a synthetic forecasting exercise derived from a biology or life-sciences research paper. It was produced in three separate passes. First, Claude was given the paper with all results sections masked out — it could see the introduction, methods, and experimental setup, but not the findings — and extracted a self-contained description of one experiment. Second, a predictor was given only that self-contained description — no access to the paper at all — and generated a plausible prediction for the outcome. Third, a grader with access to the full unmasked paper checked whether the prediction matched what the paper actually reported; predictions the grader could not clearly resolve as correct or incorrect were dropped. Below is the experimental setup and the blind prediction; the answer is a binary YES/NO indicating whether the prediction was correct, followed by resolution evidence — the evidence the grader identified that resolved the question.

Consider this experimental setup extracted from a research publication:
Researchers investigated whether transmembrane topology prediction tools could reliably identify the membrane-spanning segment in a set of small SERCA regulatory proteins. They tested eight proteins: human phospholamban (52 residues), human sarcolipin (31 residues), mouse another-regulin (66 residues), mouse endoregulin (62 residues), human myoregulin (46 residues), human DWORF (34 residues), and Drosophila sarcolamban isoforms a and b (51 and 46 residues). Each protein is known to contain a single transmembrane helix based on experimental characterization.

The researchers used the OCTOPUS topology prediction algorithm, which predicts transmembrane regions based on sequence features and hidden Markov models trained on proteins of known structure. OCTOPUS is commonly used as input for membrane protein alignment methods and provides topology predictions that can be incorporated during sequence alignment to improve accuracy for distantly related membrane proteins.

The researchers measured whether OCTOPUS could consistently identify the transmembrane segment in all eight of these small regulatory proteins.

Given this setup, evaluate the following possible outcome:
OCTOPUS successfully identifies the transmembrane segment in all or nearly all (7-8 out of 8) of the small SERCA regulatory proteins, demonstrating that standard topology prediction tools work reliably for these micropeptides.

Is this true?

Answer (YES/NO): NO